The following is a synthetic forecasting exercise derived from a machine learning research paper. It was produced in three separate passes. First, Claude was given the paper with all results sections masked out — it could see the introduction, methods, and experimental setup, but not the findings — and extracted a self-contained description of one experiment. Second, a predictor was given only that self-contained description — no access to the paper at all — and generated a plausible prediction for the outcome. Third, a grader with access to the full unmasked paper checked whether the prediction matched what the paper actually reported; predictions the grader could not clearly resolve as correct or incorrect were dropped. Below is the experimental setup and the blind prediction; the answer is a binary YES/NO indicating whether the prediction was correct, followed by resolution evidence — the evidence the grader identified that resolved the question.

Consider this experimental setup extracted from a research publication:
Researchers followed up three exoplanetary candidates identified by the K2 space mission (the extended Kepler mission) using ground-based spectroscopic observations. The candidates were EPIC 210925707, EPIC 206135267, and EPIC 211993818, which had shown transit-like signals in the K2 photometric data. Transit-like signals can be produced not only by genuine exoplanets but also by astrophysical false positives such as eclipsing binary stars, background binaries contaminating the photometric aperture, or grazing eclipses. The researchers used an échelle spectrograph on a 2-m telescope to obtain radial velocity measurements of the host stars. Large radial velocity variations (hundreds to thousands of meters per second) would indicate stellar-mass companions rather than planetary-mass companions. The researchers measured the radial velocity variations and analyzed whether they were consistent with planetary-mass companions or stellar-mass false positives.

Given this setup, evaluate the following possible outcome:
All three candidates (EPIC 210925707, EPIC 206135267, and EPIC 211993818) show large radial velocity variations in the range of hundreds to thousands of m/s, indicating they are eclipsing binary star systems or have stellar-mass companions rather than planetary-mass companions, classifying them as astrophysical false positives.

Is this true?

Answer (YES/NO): NO